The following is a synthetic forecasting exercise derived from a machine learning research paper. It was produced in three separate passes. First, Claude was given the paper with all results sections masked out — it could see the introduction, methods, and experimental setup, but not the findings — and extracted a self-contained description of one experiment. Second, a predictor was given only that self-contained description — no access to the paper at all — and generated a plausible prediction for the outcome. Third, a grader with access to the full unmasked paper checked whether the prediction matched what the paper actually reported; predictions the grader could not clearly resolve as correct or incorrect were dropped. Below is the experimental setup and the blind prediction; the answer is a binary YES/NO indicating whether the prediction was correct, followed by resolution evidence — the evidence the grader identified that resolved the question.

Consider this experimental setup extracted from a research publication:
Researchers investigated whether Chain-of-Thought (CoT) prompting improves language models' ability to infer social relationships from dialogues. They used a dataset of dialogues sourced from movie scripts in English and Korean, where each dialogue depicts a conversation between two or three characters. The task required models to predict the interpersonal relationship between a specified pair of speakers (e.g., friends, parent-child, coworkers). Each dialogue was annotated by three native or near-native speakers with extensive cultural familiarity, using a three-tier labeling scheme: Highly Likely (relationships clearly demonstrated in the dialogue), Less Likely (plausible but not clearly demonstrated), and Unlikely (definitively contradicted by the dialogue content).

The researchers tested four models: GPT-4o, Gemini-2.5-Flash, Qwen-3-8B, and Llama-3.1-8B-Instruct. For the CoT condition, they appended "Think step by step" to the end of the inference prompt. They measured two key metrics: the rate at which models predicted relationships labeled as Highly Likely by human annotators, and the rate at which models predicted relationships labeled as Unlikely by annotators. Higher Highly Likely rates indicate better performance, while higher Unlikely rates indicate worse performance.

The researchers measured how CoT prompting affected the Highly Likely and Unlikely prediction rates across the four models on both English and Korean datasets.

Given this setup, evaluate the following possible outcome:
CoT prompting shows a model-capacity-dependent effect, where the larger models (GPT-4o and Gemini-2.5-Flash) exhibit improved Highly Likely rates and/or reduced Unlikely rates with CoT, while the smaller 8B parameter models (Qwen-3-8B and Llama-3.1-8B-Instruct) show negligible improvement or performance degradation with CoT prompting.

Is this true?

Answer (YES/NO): NO